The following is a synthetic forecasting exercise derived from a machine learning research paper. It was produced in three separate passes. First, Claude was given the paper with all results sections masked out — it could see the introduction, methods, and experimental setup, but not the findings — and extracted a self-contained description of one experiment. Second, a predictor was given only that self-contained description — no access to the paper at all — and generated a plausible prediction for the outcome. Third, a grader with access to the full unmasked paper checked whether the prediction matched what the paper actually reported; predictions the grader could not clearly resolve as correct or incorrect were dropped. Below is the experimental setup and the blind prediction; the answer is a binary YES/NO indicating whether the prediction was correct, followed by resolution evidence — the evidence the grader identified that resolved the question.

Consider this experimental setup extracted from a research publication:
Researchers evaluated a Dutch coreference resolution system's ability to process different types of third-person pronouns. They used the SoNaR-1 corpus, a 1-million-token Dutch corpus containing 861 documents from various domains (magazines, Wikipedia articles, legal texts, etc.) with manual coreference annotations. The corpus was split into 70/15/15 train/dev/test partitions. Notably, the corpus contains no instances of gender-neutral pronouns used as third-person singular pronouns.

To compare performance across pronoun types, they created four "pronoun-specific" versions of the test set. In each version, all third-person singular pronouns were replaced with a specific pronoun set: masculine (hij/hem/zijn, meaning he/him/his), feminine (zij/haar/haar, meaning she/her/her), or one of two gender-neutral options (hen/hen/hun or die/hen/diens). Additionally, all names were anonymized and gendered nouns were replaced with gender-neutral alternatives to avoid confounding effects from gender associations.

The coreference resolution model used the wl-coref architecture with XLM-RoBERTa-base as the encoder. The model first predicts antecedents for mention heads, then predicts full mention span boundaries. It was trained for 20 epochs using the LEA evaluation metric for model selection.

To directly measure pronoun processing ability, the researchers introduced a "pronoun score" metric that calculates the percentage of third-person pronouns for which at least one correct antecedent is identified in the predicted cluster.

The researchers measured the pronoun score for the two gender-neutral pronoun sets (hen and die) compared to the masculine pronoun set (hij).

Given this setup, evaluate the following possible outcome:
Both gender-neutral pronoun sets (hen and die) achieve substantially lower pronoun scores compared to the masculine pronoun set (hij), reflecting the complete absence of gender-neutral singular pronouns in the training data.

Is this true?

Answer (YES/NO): YES